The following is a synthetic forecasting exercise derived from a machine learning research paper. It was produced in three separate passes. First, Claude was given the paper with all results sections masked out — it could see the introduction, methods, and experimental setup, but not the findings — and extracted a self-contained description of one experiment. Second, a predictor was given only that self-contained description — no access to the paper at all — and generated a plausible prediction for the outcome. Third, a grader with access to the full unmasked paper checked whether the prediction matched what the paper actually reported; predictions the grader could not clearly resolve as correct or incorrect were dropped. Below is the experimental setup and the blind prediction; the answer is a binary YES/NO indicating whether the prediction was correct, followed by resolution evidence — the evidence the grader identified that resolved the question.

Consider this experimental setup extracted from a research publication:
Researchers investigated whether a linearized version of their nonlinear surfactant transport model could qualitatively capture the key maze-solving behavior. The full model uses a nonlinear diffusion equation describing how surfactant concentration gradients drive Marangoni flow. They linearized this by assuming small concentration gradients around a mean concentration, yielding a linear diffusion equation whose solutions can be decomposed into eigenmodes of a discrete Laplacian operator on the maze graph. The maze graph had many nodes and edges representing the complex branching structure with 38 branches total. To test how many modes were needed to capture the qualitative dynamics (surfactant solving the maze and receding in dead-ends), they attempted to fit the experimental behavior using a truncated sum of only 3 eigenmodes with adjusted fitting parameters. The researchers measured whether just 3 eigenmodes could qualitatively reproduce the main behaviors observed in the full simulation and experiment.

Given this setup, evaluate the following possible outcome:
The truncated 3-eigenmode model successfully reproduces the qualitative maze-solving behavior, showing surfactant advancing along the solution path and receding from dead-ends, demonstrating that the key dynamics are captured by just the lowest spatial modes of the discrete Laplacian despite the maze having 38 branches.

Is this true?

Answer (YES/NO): YES